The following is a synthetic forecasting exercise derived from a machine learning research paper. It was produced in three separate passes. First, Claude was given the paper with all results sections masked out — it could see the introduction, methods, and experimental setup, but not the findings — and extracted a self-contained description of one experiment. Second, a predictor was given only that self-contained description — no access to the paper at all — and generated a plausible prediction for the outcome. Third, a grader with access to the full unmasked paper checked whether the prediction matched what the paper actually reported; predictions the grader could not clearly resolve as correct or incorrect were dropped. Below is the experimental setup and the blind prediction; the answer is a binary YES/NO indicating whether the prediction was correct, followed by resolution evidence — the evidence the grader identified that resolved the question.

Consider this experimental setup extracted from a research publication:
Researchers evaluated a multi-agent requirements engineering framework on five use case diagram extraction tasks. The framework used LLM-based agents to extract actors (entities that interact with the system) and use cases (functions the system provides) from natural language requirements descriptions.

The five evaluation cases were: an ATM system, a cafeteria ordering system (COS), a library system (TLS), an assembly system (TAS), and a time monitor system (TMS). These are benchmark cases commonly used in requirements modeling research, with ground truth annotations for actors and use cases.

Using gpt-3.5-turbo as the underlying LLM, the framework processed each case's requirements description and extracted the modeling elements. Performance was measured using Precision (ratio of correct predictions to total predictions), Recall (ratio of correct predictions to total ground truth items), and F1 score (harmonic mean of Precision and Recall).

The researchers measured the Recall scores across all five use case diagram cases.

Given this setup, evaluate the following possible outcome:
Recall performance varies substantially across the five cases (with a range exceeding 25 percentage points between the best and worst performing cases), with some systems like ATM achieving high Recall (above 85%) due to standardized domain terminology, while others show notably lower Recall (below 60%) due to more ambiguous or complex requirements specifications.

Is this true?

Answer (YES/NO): NO